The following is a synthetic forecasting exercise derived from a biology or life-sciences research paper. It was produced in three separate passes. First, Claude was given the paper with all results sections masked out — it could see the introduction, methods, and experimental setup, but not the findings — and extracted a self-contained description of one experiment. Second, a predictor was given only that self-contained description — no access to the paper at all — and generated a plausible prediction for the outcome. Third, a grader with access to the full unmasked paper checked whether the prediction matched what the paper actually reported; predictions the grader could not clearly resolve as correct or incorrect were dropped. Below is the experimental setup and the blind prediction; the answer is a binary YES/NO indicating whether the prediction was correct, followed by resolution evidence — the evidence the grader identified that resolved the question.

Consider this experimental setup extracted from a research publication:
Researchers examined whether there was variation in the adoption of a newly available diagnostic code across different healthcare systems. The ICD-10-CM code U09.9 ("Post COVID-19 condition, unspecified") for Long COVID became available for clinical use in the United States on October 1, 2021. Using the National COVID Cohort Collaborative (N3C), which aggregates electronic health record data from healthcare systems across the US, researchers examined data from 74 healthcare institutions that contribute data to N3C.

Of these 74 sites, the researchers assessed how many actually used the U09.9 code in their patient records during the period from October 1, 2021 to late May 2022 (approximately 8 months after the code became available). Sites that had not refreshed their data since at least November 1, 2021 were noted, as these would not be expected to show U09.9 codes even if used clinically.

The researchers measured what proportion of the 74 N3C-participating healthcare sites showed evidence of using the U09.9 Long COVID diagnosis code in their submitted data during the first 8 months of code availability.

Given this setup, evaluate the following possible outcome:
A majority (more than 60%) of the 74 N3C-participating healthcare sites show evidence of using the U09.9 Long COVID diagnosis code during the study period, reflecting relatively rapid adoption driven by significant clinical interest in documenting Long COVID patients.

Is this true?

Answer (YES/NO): NO